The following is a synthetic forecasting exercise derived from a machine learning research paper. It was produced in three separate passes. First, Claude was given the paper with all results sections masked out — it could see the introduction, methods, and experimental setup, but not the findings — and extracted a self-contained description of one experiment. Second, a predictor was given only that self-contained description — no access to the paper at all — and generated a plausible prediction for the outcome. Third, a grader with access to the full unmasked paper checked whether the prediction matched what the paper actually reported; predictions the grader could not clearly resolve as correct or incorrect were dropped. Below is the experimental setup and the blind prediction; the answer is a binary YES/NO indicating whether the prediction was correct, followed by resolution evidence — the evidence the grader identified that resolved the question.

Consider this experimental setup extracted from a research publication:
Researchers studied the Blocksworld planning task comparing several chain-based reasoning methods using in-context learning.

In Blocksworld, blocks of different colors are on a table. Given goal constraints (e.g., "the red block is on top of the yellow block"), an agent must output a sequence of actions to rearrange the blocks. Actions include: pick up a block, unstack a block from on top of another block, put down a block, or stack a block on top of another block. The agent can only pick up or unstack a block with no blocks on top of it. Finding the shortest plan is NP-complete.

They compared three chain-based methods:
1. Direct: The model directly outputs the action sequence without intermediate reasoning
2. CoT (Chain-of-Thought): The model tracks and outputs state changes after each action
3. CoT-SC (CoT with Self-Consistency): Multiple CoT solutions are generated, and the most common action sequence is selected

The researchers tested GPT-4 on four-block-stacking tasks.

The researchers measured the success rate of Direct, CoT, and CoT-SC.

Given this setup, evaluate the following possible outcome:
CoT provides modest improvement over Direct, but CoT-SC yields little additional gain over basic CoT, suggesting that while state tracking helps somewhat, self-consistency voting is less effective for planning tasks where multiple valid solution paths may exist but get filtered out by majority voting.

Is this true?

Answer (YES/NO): NO